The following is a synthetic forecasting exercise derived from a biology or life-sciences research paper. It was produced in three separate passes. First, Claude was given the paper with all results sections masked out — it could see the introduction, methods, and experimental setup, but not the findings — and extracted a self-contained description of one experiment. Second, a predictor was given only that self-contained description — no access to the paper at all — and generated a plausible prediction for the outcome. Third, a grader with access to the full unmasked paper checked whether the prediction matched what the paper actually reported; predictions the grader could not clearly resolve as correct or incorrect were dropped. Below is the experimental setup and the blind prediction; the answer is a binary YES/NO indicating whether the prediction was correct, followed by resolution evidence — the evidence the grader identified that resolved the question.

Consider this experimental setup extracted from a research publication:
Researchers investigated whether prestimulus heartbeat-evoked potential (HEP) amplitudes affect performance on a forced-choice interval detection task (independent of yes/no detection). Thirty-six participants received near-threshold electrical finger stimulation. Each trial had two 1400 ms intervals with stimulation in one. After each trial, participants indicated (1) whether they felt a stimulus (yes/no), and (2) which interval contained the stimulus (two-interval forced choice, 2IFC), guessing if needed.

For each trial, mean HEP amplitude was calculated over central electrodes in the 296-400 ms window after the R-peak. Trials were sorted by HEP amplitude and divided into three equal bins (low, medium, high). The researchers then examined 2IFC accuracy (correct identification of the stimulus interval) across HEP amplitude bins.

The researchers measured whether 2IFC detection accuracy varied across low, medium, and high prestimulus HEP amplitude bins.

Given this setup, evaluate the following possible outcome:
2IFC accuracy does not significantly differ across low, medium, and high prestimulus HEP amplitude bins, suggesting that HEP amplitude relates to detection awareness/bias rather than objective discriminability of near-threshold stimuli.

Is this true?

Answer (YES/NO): NO